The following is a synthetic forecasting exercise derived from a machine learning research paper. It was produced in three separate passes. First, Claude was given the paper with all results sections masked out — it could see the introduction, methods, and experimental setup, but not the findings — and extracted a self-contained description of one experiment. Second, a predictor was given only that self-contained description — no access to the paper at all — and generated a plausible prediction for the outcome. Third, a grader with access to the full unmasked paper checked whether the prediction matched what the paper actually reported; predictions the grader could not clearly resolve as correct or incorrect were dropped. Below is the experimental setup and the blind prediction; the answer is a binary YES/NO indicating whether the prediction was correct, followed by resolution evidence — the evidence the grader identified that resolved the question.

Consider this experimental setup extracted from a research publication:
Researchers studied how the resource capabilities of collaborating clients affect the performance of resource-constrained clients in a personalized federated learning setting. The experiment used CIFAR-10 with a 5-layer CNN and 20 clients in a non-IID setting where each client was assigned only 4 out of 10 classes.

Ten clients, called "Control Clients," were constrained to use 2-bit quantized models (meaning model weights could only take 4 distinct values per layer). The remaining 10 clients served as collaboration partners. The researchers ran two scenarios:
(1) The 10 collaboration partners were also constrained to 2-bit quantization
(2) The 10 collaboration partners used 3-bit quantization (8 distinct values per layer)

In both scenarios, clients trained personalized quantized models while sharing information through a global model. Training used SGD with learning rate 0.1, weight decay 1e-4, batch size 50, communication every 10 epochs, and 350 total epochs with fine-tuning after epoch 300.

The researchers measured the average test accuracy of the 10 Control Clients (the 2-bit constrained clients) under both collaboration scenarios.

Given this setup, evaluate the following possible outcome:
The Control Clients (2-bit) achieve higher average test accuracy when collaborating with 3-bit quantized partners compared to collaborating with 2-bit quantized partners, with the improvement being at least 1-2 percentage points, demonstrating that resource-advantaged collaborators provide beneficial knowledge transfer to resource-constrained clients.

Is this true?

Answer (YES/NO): NO